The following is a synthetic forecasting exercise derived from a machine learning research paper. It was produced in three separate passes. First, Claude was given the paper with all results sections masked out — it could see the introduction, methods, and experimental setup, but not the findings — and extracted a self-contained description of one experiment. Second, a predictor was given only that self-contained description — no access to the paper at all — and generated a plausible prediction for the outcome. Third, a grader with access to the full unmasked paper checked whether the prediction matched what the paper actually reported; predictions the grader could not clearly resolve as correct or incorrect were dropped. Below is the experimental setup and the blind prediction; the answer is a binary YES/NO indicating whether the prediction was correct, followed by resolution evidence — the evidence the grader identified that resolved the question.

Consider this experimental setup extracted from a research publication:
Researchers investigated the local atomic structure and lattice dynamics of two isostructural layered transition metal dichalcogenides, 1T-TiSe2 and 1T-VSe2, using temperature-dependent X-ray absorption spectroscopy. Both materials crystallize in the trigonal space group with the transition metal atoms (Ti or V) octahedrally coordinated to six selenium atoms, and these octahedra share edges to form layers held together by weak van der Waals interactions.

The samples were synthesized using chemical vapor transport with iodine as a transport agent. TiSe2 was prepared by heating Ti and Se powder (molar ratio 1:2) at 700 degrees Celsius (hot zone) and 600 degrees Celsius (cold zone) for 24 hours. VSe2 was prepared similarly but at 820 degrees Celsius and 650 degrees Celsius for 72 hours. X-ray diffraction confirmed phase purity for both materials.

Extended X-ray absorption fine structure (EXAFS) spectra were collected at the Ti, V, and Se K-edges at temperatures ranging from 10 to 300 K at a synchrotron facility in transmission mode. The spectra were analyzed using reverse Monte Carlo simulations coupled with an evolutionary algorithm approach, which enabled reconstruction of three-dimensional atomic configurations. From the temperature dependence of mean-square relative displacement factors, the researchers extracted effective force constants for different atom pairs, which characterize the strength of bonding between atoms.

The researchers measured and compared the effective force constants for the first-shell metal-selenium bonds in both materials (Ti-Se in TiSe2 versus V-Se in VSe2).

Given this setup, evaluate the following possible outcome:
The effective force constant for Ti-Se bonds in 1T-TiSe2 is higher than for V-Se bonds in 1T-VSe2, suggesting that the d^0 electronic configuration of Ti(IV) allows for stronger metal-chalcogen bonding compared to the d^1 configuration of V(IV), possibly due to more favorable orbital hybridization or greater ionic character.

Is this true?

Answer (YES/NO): YES